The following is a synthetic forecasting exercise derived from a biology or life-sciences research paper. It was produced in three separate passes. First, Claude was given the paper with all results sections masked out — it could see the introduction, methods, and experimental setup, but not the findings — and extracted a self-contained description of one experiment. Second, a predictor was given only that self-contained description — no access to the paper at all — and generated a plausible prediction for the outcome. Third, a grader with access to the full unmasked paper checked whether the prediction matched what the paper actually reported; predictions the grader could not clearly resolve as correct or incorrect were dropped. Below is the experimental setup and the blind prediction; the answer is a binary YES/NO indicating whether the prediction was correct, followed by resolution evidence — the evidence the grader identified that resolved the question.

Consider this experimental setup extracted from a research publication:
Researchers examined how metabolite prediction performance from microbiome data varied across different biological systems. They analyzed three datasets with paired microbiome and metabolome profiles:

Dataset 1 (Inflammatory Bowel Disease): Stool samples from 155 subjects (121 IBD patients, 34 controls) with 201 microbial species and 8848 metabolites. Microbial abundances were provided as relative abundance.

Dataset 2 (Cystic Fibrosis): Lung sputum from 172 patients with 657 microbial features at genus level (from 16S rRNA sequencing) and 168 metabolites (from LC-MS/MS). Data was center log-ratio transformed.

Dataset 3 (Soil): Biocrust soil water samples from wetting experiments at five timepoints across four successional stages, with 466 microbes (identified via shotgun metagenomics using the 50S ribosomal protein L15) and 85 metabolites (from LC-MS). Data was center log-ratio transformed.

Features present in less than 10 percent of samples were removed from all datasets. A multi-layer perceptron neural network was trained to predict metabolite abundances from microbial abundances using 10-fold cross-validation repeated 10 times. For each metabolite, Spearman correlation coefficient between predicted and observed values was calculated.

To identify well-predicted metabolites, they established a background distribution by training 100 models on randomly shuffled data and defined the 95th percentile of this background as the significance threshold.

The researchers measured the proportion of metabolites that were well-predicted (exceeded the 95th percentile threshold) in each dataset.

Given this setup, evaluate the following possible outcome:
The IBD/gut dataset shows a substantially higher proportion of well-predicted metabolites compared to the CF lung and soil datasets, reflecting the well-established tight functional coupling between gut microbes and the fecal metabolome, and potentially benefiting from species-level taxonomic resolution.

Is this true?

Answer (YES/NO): NO